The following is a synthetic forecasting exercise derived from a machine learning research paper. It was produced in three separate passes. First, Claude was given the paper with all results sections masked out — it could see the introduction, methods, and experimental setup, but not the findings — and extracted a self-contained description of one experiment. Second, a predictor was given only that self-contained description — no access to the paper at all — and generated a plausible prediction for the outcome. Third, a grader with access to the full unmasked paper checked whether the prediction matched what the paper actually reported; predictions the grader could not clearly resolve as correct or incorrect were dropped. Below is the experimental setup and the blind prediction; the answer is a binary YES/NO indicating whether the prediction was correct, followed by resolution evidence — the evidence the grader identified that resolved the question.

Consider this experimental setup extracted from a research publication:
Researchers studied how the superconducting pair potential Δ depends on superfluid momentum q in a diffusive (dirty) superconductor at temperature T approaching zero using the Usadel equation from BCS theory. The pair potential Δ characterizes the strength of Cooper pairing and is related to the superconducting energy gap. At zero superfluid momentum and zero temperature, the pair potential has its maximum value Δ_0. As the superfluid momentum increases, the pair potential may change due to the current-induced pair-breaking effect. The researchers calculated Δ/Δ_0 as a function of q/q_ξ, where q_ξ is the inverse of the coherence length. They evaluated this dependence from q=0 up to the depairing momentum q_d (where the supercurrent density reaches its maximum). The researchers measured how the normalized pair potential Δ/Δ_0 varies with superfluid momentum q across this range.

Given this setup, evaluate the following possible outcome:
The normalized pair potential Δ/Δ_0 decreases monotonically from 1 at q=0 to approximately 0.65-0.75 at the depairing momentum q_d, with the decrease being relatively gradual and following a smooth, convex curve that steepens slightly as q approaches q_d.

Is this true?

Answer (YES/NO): NO